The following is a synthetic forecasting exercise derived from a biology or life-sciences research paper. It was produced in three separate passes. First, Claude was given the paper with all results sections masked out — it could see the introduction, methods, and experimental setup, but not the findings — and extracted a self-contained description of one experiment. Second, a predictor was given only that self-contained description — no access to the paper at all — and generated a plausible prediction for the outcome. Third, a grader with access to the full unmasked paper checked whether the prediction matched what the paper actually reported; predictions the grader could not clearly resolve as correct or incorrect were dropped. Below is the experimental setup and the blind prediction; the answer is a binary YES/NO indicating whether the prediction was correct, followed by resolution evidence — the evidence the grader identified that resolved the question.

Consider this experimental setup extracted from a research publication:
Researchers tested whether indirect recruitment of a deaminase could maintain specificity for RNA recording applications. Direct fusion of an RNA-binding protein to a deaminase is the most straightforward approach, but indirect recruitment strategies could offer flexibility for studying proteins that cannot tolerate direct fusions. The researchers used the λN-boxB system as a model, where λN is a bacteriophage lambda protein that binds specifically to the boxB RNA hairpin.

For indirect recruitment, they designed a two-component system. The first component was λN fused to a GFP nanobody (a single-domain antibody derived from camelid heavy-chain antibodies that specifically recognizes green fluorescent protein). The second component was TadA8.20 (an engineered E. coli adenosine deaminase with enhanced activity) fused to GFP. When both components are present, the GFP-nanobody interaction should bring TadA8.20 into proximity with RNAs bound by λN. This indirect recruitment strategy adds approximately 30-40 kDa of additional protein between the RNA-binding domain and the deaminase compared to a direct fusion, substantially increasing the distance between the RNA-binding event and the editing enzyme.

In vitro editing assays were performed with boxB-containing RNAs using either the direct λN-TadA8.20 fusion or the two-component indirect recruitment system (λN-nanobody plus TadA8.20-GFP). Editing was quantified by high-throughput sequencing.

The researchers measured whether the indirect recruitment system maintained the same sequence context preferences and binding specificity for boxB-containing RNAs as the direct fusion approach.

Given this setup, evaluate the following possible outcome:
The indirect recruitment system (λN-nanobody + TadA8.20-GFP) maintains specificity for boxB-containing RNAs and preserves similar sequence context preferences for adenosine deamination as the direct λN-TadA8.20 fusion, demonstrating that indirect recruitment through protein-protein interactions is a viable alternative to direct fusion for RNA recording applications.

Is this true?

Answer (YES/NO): YES